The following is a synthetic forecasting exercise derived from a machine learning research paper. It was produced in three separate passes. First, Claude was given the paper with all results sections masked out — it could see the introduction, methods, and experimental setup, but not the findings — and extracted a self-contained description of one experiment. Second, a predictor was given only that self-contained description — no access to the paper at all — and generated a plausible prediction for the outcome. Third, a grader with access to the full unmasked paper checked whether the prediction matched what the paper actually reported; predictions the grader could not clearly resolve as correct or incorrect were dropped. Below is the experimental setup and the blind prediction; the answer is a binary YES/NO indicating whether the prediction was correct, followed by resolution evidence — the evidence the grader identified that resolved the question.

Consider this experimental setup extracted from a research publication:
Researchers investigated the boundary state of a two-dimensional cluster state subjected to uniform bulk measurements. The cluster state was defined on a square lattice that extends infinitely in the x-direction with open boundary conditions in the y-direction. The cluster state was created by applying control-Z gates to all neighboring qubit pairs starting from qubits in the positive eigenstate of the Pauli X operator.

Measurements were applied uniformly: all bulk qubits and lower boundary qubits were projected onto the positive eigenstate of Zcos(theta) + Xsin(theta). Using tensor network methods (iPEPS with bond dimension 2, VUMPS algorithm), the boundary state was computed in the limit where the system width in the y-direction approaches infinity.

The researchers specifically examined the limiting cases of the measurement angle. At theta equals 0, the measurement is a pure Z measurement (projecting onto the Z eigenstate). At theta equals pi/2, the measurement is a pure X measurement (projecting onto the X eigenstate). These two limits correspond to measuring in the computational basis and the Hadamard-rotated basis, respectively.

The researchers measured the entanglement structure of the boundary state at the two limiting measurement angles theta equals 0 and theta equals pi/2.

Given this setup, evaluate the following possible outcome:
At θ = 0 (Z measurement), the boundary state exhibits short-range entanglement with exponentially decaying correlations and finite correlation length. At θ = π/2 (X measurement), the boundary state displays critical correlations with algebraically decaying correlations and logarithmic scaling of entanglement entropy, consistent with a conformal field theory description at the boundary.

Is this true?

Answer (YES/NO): NO